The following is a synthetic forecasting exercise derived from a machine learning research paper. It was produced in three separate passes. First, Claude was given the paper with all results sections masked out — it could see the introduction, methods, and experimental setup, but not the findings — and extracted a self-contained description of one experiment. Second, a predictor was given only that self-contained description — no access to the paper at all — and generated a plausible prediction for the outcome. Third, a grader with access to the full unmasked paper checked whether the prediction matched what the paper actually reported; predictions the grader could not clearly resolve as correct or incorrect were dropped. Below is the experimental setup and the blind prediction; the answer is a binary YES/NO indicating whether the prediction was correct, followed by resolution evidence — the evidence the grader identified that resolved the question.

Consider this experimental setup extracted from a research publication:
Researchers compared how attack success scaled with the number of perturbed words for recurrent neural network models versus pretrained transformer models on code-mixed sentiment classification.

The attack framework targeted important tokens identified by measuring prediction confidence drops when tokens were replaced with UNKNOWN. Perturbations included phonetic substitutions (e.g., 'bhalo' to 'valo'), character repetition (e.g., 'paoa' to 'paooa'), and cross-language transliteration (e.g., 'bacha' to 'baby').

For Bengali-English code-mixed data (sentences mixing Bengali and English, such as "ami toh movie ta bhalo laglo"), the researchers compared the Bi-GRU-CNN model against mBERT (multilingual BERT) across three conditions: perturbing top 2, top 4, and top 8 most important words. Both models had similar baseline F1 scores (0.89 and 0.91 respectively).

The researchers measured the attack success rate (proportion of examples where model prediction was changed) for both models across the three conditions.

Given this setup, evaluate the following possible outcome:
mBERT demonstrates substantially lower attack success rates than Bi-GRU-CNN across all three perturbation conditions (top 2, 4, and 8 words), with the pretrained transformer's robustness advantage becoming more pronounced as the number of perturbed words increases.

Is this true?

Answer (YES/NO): YES